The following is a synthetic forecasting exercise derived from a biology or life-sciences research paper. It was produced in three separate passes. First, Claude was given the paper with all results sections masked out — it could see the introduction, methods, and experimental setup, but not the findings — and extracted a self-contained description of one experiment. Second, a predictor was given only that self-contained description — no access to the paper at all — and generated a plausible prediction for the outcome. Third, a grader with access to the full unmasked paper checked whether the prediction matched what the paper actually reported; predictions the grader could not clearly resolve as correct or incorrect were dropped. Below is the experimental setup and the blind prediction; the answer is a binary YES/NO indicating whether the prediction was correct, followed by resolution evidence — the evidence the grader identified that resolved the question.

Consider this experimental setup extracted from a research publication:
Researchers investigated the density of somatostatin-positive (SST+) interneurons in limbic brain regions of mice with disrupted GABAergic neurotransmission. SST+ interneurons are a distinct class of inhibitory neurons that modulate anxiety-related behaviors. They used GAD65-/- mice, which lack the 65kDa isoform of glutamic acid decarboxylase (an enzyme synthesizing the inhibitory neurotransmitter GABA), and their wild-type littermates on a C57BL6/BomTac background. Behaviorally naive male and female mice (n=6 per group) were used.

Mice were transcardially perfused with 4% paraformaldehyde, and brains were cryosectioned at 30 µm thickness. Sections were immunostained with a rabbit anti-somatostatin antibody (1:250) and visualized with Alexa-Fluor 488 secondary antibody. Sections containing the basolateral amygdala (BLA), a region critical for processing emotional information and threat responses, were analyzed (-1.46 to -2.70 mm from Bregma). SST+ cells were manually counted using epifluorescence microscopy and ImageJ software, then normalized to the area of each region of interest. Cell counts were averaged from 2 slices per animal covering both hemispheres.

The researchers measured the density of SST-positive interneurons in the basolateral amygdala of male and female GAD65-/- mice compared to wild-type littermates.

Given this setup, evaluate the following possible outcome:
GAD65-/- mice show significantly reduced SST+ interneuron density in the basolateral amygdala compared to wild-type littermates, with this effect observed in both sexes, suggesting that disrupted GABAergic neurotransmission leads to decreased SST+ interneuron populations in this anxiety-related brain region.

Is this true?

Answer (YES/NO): NO